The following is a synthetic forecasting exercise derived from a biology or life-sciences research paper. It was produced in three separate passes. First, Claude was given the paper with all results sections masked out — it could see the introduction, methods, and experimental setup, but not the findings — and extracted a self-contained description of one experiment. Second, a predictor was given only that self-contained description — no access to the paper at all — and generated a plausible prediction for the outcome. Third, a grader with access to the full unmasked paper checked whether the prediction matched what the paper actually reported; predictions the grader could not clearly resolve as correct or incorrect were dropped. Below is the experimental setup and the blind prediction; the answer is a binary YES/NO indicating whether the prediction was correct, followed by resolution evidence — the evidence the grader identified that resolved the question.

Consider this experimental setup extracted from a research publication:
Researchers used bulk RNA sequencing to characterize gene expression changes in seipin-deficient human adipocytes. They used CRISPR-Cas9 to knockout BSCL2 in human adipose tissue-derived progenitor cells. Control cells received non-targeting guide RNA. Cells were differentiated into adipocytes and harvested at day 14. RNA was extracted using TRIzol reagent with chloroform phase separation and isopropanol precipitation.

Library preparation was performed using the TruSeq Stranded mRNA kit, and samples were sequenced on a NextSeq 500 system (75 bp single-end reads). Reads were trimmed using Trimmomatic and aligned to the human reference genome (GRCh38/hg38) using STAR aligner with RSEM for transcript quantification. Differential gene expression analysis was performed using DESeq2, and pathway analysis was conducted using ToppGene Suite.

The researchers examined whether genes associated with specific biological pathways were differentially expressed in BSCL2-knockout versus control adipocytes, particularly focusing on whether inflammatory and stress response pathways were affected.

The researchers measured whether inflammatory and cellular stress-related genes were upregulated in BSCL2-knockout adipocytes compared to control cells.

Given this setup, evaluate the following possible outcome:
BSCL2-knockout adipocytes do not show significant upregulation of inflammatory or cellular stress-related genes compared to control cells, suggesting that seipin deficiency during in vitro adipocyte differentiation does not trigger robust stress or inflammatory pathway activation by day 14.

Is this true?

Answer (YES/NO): YES